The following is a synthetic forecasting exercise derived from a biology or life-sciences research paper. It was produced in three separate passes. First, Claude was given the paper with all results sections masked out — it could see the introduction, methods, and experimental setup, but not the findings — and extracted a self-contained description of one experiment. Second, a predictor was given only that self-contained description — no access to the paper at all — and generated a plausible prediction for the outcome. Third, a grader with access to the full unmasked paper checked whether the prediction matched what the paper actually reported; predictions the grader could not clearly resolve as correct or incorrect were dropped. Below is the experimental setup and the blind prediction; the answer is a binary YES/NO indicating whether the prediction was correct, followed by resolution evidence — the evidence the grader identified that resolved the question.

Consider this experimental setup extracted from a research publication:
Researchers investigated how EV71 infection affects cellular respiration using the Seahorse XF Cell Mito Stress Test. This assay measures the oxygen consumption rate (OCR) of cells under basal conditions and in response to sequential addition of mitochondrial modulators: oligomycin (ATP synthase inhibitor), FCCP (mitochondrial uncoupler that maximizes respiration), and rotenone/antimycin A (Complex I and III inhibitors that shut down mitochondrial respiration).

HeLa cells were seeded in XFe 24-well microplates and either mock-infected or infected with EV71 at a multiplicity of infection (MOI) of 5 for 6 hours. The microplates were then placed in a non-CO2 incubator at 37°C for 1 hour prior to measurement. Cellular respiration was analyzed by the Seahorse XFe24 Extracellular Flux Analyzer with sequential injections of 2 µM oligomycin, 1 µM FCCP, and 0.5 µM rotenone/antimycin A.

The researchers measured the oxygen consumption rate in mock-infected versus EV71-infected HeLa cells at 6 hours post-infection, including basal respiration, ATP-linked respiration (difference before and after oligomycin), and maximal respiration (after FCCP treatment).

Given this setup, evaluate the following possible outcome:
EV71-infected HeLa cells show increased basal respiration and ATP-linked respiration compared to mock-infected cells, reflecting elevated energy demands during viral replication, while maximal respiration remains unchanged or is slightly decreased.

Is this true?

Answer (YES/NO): NO